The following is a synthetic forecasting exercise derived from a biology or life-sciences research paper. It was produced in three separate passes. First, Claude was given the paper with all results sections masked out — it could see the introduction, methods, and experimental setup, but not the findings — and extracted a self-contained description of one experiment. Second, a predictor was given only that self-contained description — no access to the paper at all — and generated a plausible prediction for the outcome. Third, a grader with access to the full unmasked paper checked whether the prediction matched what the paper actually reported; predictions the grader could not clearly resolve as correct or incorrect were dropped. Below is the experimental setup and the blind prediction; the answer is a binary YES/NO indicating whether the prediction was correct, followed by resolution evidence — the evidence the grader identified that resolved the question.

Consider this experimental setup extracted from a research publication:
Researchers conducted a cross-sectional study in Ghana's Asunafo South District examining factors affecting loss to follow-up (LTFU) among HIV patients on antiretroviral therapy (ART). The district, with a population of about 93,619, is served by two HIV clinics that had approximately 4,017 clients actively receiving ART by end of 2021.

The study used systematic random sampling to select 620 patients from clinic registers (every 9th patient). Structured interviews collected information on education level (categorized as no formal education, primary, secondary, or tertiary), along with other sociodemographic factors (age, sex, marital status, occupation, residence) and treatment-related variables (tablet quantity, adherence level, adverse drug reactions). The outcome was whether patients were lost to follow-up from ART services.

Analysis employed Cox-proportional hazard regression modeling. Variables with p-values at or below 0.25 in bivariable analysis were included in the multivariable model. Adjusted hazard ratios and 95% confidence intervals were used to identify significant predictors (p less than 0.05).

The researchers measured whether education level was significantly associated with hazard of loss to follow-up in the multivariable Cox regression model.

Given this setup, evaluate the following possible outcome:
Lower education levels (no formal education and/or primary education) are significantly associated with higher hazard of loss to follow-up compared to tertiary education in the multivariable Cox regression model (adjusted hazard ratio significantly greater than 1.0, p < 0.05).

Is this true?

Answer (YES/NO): NO